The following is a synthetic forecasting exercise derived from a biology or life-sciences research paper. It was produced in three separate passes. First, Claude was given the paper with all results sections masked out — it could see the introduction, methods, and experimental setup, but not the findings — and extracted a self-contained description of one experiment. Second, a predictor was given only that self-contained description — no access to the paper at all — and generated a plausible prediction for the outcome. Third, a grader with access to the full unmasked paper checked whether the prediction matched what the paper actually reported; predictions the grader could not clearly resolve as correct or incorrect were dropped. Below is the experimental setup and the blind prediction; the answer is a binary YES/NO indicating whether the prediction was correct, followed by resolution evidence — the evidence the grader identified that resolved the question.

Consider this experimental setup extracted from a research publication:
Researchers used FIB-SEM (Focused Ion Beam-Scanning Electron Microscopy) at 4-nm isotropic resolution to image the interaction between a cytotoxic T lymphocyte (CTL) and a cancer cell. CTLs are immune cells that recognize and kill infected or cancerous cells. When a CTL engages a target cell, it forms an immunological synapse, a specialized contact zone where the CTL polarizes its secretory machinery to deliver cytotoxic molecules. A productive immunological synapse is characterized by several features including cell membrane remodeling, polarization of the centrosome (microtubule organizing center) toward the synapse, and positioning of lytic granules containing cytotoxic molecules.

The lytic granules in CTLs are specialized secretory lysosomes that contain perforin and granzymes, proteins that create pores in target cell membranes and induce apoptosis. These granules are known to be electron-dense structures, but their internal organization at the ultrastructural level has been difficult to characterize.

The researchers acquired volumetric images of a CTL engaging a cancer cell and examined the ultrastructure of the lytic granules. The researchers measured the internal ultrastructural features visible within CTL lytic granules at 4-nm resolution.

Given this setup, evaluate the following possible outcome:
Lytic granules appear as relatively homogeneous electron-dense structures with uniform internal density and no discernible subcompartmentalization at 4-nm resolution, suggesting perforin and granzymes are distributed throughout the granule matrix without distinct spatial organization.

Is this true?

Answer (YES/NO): NO